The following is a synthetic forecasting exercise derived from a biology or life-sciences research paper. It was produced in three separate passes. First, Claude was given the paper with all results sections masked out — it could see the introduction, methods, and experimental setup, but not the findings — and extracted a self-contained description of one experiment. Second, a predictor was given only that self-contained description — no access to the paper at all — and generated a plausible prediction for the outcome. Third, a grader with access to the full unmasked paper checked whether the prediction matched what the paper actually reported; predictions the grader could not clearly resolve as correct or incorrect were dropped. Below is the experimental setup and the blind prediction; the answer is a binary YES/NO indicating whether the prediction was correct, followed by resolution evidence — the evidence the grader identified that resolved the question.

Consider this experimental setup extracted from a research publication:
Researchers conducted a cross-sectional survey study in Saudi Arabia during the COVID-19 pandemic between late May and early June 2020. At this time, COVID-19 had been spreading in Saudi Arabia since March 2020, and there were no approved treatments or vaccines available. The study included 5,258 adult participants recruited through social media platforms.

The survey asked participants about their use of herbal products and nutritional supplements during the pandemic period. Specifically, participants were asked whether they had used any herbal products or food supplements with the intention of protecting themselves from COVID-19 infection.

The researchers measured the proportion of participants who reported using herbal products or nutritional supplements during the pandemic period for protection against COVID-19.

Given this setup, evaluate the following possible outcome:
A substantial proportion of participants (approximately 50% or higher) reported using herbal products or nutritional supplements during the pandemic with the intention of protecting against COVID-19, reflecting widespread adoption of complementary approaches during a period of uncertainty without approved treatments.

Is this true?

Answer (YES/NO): NO